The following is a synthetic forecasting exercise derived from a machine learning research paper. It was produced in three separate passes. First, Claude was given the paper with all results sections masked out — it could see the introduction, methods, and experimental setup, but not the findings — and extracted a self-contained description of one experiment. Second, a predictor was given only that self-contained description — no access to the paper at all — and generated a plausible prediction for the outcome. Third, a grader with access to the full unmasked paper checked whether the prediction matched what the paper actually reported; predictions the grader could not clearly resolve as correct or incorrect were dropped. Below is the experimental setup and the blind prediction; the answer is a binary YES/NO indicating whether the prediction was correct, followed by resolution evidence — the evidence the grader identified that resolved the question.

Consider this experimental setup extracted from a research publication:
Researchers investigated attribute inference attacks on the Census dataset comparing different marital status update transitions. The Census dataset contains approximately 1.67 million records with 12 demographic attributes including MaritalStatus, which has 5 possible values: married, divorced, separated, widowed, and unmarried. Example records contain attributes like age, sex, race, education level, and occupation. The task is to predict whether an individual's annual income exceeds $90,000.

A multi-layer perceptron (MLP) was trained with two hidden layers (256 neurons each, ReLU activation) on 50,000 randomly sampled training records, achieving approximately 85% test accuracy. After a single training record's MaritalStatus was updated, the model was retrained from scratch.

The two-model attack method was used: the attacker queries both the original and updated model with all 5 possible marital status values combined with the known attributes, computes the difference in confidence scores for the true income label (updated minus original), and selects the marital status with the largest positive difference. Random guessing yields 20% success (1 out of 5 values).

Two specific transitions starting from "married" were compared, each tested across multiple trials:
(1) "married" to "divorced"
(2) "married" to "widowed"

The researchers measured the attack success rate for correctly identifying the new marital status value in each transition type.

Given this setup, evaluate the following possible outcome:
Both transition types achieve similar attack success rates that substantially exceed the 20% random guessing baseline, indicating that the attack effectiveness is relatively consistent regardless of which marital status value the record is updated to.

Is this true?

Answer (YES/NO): NO